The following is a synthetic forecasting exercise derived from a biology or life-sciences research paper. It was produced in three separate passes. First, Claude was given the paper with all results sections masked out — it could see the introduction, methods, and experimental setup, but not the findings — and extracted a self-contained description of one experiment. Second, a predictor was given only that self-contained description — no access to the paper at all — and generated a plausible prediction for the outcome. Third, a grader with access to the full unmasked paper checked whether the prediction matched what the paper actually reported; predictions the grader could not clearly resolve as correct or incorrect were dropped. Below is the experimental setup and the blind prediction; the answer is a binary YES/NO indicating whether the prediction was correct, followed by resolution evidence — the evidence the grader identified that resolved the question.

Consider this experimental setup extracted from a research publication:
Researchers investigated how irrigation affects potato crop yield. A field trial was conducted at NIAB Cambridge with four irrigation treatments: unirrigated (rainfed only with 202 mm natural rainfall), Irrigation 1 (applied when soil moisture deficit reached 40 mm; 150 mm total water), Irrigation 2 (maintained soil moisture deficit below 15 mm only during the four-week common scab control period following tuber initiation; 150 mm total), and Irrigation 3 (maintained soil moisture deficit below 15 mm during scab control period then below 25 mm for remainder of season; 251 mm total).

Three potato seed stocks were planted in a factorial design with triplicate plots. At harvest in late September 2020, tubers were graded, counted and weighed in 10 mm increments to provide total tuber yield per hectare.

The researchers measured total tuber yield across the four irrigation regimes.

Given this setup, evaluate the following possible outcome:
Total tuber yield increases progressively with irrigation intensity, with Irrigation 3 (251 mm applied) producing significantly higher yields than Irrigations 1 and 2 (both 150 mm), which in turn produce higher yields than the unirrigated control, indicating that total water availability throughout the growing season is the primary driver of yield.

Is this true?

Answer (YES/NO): NO